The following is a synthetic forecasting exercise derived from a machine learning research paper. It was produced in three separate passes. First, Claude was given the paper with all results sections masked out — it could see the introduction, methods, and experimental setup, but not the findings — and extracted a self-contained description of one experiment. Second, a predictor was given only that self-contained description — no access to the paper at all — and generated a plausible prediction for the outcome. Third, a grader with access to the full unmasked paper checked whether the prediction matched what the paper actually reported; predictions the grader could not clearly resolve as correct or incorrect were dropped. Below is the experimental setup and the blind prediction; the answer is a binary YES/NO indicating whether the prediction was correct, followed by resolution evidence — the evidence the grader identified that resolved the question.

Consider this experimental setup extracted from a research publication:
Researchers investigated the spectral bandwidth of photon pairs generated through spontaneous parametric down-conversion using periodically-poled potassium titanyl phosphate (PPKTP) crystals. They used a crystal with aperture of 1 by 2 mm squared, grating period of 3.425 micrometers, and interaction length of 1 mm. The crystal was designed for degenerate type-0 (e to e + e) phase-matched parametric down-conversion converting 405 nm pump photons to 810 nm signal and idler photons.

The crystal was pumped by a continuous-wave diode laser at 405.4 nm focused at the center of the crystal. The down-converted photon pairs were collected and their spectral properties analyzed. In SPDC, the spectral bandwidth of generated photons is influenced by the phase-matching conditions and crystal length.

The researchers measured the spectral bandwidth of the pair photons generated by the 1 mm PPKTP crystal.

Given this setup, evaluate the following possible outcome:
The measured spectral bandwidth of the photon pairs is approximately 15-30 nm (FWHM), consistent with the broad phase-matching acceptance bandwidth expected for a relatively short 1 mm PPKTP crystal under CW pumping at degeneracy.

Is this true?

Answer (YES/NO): NO